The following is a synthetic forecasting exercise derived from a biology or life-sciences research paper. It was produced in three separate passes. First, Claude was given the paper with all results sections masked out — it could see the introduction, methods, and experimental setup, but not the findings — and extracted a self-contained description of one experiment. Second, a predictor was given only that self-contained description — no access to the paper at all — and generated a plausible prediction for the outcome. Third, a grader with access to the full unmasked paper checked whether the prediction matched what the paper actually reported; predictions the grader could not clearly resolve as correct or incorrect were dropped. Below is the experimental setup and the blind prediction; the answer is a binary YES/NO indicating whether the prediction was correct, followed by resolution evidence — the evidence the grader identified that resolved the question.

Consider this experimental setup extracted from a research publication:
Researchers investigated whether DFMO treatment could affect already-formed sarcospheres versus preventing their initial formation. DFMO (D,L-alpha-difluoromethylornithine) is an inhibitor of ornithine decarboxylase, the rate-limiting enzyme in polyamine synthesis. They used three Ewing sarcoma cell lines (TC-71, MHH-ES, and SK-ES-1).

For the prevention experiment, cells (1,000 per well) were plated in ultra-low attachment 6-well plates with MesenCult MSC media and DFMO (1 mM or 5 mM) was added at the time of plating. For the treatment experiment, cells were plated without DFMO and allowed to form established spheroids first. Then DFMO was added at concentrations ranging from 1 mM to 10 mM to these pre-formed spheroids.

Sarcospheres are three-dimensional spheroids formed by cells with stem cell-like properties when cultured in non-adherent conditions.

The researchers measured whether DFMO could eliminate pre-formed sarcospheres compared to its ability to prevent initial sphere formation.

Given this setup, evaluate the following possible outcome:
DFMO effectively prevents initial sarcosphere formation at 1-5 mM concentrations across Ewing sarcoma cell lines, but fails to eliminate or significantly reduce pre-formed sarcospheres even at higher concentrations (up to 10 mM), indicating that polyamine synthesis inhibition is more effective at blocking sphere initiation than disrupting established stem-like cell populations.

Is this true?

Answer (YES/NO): YES